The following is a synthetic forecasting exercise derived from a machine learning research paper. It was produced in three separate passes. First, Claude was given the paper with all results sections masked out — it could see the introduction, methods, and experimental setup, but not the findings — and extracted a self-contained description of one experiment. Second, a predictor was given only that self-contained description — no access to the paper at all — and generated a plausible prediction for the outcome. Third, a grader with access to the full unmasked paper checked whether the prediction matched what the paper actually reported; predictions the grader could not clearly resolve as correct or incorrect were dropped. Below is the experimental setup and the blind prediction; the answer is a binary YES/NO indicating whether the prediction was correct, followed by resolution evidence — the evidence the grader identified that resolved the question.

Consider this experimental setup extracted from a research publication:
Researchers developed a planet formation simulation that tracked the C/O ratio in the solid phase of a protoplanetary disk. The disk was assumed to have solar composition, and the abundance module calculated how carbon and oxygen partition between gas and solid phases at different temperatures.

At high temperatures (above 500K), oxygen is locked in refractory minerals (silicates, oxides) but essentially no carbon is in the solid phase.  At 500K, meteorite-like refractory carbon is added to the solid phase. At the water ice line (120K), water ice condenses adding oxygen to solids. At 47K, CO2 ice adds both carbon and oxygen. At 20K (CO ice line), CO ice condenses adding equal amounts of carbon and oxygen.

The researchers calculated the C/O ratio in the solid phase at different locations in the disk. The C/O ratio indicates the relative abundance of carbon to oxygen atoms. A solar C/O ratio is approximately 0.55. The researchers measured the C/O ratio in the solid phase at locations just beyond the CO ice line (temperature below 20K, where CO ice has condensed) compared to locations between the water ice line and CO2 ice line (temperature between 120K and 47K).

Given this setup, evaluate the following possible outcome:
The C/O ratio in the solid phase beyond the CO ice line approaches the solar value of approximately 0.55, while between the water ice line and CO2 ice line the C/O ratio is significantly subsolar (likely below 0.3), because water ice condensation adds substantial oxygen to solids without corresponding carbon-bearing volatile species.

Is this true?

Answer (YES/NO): YES